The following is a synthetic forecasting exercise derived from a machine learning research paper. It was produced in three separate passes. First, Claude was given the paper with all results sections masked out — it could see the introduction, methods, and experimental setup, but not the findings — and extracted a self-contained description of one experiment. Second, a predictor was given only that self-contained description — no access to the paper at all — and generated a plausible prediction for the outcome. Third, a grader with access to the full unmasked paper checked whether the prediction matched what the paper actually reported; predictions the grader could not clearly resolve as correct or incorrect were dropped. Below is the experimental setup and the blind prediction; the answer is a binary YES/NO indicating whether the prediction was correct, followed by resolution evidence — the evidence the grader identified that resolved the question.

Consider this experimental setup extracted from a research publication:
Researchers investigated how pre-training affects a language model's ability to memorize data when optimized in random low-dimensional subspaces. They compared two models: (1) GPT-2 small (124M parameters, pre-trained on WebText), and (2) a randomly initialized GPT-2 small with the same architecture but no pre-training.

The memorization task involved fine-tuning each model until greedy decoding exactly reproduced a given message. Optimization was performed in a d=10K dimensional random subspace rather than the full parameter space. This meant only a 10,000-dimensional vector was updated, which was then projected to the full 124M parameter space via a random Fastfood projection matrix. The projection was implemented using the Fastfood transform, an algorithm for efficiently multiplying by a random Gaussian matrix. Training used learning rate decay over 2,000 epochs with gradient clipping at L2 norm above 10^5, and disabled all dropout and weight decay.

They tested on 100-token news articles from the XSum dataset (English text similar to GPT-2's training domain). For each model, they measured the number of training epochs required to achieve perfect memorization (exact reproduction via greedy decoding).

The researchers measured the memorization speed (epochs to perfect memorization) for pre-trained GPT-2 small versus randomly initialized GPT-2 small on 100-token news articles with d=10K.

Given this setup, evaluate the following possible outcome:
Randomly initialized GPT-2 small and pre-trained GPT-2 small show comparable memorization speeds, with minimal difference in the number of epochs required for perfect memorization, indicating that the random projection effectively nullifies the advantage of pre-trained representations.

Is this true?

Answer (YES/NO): NO